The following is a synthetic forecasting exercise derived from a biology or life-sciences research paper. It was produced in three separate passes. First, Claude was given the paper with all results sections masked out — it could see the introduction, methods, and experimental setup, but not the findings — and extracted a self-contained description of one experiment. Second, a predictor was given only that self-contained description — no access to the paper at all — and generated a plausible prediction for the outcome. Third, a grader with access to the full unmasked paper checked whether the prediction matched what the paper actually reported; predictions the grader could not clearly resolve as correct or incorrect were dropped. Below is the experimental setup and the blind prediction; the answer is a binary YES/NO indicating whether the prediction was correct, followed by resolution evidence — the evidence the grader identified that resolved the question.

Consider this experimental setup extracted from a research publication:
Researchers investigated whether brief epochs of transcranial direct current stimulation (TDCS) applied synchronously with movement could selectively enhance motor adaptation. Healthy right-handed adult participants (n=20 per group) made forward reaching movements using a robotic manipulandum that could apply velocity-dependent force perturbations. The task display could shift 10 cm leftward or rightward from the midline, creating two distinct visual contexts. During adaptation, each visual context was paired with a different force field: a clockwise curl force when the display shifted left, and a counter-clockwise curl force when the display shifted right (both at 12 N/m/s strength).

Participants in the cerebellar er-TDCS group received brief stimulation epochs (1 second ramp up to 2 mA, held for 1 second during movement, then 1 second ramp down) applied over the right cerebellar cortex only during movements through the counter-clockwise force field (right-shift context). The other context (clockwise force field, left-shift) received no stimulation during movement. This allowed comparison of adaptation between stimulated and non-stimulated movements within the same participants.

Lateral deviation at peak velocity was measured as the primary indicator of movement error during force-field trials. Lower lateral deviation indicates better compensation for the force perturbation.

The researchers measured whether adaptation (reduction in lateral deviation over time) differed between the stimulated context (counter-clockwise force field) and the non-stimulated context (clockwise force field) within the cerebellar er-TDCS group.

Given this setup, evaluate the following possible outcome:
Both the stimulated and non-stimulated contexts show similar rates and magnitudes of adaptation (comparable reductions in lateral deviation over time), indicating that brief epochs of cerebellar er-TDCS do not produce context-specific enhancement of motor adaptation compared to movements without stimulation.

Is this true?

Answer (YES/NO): NO